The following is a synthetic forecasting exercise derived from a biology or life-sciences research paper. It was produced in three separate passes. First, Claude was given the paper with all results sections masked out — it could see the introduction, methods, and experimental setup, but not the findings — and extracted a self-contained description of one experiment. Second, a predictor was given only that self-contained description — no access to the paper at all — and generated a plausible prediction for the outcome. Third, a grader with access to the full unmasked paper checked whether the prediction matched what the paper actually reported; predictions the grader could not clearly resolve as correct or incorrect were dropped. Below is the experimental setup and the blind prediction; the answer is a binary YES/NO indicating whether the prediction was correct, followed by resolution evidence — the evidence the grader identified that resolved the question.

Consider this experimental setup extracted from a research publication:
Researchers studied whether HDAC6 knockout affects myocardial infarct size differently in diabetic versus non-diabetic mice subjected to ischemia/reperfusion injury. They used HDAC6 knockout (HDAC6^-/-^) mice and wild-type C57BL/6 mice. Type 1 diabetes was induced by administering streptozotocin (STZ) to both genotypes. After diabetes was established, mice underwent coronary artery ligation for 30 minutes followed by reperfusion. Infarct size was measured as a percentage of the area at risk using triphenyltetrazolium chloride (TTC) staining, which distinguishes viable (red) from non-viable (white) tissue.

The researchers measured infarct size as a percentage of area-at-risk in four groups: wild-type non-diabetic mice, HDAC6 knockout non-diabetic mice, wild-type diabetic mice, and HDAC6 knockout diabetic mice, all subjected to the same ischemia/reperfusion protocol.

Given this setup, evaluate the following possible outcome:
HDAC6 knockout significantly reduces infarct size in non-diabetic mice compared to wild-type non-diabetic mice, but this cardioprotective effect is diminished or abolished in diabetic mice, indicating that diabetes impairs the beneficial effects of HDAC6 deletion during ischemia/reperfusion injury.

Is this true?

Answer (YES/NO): NO